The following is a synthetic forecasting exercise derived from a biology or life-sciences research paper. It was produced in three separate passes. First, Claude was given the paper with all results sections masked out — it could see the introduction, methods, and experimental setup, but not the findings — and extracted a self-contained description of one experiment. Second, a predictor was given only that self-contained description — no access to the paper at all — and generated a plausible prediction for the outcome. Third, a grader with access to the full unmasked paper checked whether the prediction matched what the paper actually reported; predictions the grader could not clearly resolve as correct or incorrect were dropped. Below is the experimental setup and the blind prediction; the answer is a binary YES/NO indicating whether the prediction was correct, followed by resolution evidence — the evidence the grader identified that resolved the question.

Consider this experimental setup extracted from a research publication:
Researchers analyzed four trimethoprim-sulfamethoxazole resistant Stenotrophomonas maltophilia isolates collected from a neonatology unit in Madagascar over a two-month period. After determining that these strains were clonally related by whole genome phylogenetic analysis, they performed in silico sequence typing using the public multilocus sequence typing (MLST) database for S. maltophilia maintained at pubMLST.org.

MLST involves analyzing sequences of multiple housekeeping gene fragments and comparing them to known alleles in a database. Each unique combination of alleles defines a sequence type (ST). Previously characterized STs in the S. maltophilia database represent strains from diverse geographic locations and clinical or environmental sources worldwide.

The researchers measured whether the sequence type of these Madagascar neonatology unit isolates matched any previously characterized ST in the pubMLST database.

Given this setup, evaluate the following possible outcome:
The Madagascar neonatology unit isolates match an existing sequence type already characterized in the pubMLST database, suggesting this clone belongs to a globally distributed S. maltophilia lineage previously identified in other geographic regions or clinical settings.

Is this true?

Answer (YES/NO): NO